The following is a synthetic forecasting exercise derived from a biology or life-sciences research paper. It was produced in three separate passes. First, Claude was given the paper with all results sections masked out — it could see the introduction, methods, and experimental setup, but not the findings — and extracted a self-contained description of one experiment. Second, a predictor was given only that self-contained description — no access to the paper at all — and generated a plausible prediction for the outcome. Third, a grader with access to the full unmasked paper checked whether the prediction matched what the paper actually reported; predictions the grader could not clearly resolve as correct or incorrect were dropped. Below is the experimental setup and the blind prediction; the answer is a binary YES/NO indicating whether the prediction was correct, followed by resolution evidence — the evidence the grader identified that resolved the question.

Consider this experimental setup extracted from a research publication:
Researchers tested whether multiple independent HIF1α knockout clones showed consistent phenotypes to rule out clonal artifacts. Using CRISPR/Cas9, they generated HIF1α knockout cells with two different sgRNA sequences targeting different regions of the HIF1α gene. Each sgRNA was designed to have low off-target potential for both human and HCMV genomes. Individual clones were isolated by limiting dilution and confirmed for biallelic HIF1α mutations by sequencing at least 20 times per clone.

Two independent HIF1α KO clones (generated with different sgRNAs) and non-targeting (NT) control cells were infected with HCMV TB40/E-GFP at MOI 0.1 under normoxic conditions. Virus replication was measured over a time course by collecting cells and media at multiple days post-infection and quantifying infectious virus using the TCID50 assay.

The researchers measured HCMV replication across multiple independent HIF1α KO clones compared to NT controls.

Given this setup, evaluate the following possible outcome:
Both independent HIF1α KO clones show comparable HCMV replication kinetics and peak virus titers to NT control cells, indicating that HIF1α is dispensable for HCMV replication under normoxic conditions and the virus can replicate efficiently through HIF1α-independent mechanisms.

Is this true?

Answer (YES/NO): NO